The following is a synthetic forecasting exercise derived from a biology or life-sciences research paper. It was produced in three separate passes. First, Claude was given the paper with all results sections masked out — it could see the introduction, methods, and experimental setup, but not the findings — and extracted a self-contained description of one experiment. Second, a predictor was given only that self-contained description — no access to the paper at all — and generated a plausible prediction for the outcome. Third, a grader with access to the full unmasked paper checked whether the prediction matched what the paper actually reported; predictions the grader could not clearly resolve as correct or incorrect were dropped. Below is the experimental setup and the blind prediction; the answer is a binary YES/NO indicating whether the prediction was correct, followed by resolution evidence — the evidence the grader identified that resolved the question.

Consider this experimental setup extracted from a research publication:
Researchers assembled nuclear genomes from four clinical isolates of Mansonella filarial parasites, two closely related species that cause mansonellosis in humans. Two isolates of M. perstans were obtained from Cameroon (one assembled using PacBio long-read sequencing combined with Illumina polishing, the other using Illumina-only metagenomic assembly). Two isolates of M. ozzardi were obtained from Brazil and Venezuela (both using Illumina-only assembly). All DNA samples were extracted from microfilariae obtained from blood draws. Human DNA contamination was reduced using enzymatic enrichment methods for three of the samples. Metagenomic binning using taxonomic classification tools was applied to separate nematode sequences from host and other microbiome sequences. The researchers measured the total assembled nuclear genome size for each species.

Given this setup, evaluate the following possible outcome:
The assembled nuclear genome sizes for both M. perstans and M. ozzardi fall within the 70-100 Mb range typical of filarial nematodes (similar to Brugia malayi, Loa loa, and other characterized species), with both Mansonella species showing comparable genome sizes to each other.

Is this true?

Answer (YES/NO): YES